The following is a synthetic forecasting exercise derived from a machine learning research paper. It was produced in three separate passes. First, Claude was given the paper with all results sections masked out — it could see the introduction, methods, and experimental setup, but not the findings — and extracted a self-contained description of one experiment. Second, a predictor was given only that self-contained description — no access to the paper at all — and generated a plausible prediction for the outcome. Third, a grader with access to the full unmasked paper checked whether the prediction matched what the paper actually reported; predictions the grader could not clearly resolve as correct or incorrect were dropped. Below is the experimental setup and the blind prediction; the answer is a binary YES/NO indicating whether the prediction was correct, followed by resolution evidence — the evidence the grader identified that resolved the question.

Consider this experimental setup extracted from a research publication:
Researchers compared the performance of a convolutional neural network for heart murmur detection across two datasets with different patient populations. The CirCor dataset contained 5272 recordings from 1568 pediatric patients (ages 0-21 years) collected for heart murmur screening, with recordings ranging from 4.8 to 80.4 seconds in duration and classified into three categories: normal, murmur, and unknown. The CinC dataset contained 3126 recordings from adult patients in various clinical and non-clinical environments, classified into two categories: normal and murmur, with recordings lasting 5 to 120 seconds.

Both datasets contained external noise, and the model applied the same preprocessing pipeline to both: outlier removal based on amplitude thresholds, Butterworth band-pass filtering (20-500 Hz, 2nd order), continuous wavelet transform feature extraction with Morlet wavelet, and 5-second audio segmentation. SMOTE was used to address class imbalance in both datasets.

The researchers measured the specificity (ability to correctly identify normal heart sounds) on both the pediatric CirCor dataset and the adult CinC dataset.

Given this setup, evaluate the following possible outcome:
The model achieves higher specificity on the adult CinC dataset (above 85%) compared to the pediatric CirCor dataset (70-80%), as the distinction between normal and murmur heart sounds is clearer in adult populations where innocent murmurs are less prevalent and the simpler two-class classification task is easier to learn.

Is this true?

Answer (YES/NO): NO